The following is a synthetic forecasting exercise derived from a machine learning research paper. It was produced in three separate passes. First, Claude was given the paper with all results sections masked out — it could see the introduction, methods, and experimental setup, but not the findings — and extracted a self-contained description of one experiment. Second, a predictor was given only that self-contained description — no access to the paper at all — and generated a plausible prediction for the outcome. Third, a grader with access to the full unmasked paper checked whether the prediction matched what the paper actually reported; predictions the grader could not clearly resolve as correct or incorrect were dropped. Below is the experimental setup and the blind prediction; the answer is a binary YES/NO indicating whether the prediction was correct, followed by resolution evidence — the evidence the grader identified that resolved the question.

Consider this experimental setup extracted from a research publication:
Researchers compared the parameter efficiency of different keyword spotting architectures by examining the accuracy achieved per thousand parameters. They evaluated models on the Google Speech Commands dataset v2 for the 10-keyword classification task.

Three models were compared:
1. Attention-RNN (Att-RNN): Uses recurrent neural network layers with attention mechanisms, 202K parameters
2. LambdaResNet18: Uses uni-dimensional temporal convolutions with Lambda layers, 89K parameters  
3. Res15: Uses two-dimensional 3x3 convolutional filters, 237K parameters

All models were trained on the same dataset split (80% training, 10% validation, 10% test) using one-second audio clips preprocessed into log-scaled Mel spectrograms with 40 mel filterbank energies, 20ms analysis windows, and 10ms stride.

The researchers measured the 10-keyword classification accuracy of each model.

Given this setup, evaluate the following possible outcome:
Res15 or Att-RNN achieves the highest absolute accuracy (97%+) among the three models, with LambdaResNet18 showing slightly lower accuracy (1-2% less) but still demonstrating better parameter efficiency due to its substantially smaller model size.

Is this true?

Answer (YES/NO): NO